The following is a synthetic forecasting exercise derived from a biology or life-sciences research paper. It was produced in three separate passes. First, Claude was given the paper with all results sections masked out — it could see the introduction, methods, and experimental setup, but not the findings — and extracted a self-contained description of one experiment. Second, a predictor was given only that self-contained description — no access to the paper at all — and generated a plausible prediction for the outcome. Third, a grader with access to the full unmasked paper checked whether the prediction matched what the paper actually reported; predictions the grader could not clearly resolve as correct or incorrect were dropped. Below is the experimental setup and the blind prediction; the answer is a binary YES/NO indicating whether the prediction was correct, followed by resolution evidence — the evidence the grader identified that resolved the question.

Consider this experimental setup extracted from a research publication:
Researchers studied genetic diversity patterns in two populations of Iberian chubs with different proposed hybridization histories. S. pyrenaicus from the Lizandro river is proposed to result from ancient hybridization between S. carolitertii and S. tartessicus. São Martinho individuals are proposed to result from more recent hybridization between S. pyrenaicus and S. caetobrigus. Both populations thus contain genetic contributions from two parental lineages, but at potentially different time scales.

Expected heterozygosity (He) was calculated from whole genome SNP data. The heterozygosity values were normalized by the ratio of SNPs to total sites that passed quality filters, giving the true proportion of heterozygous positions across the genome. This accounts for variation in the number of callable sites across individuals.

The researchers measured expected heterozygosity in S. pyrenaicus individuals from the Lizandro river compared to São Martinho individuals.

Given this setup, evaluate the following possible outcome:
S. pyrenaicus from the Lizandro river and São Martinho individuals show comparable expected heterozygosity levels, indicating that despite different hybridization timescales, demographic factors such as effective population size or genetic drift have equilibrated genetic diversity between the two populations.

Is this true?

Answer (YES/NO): NO